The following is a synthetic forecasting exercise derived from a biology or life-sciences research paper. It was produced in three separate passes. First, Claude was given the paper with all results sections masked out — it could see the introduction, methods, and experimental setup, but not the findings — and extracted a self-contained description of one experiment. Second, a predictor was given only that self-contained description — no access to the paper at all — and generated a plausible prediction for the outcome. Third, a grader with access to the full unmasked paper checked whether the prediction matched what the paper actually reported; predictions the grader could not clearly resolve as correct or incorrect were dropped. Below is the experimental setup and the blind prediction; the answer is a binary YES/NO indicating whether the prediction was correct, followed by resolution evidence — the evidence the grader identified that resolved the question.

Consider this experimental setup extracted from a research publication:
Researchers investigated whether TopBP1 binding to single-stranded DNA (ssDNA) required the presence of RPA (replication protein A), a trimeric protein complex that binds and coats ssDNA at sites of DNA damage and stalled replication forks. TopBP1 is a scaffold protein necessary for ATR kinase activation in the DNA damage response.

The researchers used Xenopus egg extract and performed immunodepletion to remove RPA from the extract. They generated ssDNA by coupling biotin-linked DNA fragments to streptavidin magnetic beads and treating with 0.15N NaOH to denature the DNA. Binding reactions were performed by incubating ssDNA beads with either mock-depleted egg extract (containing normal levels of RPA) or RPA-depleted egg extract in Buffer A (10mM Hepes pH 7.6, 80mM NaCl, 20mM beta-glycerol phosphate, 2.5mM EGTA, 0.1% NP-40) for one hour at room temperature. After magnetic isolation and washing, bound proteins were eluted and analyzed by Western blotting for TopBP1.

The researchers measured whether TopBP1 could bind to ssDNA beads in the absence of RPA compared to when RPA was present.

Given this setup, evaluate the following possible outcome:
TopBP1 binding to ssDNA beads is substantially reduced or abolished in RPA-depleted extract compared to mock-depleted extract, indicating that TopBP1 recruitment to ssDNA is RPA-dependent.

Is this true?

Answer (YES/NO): YES